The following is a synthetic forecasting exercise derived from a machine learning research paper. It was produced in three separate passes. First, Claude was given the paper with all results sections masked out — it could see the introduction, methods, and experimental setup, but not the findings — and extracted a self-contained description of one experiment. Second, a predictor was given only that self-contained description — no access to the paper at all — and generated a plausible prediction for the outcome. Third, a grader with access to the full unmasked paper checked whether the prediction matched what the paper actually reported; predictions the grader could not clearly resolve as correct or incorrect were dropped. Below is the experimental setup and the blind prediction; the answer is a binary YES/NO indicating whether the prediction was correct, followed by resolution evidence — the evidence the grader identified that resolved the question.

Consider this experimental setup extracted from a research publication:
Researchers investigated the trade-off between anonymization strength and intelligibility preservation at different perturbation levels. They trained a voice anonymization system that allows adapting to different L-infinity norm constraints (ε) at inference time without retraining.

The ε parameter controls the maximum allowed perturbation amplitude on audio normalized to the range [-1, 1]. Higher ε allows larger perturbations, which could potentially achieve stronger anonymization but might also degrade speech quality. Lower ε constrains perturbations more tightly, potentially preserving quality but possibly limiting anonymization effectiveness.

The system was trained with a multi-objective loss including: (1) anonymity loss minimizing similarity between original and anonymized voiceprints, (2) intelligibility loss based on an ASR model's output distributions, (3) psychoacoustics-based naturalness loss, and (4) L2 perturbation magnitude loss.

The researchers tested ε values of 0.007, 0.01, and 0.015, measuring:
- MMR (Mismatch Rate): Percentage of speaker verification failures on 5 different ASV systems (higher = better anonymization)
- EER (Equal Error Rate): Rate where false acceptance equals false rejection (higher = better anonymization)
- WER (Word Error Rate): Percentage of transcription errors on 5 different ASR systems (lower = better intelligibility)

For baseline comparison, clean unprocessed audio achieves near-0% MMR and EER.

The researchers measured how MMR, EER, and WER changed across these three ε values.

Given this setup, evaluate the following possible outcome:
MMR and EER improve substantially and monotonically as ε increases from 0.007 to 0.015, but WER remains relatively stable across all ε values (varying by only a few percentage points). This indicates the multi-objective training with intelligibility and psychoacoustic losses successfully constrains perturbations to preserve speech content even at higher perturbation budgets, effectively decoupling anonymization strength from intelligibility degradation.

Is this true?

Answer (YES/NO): YES